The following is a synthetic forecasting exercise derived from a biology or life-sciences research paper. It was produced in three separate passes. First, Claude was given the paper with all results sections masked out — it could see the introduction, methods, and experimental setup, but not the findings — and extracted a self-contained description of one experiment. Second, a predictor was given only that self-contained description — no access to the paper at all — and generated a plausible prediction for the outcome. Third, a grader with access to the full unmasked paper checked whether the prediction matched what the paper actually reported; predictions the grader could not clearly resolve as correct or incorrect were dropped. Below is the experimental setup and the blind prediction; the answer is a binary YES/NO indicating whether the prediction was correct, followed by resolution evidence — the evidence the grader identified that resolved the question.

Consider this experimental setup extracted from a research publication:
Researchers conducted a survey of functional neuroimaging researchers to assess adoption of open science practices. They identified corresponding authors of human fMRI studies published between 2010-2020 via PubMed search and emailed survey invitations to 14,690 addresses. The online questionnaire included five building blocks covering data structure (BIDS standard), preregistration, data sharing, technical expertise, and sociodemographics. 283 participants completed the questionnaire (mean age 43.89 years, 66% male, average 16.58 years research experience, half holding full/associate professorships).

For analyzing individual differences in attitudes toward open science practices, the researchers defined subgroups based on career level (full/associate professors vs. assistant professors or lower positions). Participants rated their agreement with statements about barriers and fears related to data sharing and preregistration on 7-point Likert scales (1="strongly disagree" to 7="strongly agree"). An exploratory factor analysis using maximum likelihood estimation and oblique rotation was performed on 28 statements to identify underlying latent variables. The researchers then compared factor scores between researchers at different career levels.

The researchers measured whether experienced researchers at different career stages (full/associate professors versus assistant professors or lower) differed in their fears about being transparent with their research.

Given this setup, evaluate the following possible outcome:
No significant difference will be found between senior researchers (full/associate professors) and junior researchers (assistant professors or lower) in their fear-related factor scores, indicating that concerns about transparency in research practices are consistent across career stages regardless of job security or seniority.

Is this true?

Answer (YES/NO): NO